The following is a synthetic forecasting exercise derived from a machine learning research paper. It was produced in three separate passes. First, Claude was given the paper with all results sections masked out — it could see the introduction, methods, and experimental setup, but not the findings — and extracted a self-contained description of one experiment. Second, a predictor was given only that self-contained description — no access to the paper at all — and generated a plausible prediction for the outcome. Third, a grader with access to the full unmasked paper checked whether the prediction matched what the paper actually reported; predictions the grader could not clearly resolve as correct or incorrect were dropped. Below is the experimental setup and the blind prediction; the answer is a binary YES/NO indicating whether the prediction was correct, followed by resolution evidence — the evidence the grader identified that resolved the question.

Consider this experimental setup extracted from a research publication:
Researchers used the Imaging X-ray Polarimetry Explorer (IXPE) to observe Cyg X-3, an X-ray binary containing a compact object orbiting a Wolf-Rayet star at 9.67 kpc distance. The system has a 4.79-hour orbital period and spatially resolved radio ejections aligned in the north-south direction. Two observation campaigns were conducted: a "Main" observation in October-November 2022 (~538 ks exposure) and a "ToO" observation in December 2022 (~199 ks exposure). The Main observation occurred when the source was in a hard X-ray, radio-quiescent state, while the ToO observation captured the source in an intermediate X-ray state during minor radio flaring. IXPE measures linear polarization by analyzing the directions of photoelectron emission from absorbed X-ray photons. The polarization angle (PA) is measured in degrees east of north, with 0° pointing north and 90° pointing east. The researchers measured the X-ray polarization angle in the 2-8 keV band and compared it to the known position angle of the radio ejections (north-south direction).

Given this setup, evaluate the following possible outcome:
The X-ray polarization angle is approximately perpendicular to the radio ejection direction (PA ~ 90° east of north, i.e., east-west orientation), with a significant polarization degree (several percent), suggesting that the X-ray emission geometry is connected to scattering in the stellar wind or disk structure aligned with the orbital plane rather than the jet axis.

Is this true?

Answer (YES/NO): NO